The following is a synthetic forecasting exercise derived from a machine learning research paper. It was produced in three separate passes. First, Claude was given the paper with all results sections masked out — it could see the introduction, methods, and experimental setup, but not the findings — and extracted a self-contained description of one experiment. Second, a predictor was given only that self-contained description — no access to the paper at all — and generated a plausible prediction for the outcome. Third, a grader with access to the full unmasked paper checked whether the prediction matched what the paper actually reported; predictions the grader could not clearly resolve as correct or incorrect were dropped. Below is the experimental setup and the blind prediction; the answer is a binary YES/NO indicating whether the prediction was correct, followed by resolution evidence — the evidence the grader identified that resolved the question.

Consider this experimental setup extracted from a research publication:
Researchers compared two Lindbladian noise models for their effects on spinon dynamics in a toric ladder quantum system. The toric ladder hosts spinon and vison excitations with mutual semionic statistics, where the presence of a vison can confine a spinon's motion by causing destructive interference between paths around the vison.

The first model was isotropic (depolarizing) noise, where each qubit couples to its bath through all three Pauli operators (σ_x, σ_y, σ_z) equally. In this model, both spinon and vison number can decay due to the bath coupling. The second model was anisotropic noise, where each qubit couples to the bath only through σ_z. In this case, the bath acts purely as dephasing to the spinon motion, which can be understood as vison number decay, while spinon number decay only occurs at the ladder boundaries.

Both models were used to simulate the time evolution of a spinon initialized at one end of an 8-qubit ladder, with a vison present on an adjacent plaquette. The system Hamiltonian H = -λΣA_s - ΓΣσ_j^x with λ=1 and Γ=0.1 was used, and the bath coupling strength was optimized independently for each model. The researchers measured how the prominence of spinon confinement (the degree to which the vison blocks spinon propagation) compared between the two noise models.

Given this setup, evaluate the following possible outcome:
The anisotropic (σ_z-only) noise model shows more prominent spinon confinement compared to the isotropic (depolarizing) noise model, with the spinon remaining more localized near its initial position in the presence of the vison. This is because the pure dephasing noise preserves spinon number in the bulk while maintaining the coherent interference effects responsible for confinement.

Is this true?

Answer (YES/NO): YES